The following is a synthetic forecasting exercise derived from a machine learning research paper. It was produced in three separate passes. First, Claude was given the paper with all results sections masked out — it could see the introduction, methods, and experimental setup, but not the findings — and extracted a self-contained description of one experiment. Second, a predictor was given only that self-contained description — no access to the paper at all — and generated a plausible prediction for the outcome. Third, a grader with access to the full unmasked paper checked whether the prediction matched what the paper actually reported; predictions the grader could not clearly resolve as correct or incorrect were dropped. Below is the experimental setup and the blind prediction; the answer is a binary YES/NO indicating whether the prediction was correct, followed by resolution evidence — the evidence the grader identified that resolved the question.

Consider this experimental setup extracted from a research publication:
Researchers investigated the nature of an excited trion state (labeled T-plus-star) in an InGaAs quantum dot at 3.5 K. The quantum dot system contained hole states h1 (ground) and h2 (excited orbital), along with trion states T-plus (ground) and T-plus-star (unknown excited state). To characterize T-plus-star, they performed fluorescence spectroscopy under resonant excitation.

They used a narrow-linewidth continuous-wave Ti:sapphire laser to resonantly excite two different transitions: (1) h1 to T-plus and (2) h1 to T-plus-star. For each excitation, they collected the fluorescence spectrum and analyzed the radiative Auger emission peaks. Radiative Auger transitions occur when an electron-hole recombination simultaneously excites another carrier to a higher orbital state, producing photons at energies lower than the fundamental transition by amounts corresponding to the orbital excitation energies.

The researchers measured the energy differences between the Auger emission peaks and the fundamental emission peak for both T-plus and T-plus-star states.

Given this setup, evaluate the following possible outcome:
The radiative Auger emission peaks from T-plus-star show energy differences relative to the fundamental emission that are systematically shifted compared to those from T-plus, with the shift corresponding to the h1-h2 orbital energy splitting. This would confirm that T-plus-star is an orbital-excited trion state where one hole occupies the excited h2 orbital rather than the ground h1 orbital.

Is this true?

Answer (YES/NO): NO